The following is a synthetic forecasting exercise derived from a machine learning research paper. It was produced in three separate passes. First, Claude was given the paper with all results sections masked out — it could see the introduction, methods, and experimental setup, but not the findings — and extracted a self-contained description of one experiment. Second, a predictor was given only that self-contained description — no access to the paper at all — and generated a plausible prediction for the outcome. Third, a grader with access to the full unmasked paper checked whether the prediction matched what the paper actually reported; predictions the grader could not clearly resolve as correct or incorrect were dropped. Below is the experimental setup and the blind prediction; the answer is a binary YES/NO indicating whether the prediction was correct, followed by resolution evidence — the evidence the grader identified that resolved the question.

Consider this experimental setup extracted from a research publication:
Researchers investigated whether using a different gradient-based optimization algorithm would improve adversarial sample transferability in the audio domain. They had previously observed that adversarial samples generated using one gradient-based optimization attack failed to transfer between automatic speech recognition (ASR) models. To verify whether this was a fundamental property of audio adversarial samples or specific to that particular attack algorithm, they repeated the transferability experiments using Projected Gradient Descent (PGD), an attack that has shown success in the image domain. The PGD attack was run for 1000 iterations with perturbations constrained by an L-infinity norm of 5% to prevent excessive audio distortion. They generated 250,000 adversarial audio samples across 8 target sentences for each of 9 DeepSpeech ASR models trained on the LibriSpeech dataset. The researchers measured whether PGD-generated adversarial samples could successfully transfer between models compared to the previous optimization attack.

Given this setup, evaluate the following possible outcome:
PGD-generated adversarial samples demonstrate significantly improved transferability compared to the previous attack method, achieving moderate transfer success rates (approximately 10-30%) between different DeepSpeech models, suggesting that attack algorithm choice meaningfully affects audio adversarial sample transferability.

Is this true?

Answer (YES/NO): NO